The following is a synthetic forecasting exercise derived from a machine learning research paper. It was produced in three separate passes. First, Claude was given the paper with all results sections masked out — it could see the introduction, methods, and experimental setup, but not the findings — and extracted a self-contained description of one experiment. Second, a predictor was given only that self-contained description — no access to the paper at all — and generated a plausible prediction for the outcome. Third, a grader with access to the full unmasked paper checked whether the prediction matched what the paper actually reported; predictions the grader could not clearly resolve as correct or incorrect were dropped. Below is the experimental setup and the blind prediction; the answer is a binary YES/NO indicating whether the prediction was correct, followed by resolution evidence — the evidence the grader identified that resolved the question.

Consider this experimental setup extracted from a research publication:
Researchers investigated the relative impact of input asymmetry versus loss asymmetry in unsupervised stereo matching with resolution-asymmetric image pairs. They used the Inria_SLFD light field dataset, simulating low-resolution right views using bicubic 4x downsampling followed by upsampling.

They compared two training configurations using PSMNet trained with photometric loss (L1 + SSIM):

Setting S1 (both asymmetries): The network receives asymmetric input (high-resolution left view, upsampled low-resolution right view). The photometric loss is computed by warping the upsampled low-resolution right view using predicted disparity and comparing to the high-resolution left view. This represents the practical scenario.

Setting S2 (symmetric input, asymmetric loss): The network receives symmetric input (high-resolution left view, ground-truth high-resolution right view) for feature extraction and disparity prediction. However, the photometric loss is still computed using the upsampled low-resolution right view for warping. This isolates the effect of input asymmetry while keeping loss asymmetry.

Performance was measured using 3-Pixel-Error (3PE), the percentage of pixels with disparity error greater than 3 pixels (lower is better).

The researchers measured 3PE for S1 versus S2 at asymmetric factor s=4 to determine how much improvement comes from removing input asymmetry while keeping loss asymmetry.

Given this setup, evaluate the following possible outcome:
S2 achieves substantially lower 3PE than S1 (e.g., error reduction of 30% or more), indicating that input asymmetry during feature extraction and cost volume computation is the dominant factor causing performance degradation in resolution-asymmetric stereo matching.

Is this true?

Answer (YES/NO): NO